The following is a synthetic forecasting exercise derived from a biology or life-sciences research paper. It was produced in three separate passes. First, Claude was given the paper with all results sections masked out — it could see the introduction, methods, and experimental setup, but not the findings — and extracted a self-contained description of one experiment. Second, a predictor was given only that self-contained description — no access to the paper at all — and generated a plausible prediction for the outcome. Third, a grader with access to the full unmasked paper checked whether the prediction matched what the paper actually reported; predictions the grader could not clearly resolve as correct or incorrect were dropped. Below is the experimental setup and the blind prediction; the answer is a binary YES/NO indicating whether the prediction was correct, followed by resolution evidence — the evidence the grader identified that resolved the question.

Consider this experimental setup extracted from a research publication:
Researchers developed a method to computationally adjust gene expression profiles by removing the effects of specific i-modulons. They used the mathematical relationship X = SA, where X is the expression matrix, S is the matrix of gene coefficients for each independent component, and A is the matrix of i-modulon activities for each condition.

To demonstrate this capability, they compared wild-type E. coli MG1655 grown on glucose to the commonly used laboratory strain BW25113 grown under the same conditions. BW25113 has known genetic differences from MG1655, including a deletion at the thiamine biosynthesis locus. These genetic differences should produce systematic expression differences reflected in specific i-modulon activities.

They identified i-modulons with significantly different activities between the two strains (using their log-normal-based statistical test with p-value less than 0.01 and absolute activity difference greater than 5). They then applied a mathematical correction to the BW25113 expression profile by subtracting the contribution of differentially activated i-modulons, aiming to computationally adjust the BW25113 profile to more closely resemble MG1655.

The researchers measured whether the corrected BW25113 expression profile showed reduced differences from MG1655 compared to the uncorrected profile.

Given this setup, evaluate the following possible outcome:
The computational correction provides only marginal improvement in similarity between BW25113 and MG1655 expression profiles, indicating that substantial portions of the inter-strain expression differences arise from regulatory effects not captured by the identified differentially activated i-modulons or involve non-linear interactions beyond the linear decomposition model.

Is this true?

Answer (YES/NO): NO